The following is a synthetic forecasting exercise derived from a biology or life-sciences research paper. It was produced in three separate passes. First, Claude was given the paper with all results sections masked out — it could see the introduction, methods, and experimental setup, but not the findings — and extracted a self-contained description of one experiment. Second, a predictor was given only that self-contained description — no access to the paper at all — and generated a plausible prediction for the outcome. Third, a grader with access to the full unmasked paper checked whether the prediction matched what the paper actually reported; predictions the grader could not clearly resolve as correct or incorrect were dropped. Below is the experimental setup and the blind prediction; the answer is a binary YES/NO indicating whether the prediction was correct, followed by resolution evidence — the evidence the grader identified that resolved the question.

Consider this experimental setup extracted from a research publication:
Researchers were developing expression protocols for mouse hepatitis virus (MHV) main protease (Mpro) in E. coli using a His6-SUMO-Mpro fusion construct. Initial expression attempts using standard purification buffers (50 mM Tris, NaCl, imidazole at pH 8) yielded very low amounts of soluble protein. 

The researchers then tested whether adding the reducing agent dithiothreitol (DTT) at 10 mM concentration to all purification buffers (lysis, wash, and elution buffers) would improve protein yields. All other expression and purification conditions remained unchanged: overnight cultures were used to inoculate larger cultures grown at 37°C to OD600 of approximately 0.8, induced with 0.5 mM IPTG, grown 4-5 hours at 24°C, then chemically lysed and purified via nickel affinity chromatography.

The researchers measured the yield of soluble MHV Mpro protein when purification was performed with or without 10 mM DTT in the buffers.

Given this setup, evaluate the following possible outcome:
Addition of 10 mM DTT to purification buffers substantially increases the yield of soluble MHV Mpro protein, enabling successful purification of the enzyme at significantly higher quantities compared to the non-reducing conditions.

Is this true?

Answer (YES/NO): YES